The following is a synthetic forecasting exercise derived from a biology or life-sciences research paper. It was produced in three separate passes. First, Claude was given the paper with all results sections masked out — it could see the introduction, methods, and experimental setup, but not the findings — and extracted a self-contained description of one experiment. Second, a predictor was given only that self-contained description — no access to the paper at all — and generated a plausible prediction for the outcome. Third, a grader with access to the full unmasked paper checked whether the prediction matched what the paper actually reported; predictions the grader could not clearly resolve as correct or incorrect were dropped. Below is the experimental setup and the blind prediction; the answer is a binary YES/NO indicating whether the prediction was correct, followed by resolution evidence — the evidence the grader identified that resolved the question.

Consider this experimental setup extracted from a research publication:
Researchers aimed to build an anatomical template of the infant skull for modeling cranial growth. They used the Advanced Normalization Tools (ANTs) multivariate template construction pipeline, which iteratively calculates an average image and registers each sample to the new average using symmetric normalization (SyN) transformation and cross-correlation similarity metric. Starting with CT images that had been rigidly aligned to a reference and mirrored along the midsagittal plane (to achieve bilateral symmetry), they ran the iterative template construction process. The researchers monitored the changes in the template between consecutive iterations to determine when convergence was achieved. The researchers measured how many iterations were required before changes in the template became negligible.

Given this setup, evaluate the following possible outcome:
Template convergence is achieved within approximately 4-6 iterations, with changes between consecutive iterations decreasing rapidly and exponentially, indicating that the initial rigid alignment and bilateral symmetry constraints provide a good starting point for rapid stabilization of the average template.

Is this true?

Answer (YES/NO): NO